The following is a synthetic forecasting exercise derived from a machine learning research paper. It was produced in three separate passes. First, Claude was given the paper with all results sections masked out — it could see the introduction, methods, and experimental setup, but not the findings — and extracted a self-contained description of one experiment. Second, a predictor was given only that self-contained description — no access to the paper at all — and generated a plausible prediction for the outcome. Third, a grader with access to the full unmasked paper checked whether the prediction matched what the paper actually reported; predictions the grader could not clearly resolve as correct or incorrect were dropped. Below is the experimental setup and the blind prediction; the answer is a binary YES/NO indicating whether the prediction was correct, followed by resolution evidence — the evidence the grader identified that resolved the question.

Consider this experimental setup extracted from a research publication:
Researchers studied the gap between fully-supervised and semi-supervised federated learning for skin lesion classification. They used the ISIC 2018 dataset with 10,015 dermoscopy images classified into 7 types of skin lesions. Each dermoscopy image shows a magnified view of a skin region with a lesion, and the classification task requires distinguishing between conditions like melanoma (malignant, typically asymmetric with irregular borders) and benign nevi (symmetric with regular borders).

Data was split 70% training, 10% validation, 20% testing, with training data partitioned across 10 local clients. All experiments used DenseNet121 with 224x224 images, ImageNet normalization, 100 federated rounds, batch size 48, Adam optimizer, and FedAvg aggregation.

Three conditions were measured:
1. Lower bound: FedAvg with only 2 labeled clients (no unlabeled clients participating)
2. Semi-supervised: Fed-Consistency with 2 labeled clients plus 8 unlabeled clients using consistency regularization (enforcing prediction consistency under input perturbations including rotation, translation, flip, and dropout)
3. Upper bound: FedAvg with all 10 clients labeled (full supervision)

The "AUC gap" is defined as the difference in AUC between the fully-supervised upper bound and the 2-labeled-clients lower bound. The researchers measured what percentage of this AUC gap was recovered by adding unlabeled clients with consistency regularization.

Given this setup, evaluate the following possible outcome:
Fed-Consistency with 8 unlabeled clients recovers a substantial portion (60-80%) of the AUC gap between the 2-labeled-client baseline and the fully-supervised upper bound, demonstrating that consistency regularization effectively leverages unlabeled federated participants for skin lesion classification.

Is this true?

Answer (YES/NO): NO